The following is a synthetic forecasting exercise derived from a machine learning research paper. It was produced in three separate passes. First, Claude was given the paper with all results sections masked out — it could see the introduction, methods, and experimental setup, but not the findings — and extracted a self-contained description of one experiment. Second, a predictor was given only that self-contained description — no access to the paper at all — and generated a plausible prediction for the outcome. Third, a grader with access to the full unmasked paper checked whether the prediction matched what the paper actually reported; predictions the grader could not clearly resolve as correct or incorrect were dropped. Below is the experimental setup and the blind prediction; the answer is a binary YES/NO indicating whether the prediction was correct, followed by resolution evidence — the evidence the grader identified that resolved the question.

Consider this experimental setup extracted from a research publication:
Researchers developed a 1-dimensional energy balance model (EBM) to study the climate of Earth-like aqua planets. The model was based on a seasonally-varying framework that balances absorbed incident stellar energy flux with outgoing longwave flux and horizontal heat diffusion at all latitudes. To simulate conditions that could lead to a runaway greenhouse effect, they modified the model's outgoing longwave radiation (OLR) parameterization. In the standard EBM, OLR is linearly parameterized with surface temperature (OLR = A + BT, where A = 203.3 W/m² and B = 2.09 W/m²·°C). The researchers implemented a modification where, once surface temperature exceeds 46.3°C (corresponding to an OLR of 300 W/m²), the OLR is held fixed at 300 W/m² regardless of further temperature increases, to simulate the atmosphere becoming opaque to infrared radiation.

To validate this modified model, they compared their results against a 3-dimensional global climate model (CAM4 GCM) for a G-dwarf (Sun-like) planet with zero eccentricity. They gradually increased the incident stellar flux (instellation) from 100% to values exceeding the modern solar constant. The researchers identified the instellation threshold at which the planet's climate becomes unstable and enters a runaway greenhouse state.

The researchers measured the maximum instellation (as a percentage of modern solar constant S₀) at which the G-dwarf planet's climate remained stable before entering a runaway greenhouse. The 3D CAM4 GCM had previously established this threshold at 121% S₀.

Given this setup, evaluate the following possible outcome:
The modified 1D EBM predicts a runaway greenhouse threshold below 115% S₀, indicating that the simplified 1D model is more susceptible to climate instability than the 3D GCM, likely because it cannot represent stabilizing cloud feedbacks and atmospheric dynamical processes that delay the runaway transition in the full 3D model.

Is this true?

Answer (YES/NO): NO